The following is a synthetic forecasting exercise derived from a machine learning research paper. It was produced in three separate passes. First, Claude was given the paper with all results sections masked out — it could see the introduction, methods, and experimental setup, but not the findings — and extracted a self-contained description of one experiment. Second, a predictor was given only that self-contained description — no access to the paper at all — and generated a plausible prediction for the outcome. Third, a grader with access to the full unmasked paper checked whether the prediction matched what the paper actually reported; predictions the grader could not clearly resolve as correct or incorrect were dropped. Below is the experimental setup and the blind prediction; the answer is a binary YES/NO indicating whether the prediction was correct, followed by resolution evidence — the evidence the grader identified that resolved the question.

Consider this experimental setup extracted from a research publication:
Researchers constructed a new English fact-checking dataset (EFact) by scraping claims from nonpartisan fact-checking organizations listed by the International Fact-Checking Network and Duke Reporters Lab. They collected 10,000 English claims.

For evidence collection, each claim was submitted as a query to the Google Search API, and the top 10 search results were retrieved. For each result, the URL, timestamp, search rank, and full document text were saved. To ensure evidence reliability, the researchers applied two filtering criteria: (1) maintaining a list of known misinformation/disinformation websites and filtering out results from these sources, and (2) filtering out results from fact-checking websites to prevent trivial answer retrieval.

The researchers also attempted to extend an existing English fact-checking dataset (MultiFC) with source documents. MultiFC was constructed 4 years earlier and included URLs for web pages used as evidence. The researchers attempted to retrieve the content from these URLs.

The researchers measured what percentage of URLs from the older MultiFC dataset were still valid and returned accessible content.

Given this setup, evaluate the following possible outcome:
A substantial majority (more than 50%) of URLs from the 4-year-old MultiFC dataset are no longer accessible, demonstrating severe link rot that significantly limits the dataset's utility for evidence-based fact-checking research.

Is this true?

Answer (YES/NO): YES